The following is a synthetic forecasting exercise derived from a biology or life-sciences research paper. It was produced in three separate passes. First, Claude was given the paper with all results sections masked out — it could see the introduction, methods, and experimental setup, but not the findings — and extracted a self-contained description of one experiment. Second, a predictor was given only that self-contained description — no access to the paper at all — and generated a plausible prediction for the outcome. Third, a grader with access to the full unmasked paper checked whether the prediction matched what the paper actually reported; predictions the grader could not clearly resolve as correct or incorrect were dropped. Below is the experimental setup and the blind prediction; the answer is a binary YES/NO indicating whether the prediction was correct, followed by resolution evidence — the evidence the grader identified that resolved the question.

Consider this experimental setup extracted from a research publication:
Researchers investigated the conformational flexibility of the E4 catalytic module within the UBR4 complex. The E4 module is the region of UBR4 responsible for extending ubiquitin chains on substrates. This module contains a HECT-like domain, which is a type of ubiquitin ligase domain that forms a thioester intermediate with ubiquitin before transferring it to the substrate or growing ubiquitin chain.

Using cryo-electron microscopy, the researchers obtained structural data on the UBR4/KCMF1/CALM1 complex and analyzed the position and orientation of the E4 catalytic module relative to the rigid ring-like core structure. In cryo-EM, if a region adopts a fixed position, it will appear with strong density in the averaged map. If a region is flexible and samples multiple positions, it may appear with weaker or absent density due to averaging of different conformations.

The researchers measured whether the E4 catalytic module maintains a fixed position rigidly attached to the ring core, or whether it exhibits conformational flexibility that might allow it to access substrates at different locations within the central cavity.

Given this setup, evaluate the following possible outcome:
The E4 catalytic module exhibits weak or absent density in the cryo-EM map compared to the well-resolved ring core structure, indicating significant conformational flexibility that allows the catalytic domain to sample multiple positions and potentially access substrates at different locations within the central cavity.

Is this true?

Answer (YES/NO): YES